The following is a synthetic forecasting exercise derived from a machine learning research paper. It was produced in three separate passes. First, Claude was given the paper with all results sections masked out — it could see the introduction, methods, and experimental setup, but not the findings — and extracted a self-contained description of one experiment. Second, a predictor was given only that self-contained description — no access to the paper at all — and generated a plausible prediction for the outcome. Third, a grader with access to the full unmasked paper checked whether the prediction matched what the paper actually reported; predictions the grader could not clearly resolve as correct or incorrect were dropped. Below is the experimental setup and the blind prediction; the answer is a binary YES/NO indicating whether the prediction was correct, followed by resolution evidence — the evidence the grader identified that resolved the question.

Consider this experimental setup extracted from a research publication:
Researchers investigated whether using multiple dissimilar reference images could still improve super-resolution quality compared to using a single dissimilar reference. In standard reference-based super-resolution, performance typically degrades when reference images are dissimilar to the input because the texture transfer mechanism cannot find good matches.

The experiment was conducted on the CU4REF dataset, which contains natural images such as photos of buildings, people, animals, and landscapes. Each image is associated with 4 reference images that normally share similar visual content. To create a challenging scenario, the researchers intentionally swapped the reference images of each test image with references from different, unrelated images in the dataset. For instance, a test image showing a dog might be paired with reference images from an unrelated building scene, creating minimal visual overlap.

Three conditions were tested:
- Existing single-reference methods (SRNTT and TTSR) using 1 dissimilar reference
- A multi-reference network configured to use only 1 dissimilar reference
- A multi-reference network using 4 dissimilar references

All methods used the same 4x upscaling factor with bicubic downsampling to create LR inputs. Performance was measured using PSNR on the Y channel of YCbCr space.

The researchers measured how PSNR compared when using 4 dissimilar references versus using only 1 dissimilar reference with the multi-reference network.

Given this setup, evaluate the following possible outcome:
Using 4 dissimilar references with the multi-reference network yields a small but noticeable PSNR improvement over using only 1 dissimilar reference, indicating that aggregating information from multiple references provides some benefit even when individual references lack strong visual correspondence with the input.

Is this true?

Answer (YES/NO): YES